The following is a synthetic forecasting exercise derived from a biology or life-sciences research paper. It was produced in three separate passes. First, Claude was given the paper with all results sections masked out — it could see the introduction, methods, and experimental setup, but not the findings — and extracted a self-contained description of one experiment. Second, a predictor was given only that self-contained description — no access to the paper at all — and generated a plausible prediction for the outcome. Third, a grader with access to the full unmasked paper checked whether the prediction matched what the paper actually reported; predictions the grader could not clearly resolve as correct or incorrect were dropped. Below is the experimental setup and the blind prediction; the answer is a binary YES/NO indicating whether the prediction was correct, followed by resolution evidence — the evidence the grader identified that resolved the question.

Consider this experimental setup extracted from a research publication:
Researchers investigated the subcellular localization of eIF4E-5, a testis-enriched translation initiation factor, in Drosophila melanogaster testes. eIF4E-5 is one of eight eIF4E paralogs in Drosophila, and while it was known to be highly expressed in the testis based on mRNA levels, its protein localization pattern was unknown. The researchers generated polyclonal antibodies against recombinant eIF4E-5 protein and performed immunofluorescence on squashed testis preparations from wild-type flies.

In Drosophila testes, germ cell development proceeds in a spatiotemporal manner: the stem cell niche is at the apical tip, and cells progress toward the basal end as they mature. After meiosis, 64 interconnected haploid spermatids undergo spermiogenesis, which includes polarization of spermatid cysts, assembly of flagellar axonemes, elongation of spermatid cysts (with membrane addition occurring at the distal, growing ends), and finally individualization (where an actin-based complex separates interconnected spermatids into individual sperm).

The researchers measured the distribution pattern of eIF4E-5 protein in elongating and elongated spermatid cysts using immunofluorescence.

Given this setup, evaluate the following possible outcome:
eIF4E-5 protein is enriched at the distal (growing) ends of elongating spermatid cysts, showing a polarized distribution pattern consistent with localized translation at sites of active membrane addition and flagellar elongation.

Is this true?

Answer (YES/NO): NO